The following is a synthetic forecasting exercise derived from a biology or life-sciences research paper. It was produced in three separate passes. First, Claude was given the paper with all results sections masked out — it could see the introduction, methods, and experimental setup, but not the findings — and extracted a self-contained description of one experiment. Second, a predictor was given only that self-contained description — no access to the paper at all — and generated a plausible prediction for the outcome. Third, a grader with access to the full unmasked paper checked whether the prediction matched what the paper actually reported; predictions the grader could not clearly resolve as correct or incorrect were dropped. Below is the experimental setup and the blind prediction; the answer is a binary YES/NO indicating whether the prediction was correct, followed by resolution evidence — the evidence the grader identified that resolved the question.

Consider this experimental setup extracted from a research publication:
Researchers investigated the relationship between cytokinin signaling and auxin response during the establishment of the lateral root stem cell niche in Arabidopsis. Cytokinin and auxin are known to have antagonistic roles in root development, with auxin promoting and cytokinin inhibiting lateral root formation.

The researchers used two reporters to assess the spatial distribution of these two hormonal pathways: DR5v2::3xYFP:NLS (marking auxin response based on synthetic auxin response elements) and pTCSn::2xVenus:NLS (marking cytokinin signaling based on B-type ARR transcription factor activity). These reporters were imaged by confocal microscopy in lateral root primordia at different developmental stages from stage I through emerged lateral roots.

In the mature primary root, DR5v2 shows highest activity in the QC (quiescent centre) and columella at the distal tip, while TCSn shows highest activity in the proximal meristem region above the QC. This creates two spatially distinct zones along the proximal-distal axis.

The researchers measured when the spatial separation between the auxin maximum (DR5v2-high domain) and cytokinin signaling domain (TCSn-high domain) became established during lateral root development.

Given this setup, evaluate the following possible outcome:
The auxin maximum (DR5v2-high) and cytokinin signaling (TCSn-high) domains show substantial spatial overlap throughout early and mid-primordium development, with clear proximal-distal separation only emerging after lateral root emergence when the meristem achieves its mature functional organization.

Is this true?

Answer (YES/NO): NO